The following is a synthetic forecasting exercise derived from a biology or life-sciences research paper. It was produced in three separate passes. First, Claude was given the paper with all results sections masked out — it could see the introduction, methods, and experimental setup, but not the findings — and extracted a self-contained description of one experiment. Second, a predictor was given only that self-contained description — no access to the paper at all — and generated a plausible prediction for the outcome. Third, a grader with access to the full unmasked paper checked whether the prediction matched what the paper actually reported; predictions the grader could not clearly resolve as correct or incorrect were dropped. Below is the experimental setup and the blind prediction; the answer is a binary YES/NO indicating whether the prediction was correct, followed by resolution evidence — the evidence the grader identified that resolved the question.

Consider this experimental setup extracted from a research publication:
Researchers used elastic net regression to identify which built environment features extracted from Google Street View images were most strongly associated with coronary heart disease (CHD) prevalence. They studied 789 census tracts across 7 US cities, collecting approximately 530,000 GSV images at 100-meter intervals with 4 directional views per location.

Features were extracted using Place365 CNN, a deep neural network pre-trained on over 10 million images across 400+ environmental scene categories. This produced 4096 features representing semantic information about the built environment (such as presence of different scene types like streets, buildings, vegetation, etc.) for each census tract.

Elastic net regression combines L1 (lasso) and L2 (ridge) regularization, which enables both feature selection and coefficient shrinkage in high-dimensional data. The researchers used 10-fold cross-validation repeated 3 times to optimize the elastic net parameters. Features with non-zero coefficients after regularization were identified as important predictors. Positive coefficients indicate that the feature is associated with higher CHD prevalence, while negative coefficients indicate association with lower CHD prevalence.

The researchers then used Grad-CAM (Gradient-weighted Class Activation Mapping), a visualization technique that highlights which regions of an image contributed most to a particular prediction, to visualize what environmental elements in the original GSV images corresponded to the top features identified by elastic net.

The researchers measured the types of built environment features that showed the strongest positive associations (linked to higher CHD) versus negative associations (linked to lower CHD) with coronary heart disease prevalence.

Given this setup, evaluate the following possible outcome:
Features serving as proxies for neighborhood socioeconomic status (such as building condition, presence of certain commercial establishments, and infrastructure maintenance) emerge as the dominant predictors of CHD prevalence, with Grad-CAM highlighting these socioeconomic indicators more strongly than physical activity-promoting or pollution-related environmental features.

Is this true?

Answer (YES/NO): NO